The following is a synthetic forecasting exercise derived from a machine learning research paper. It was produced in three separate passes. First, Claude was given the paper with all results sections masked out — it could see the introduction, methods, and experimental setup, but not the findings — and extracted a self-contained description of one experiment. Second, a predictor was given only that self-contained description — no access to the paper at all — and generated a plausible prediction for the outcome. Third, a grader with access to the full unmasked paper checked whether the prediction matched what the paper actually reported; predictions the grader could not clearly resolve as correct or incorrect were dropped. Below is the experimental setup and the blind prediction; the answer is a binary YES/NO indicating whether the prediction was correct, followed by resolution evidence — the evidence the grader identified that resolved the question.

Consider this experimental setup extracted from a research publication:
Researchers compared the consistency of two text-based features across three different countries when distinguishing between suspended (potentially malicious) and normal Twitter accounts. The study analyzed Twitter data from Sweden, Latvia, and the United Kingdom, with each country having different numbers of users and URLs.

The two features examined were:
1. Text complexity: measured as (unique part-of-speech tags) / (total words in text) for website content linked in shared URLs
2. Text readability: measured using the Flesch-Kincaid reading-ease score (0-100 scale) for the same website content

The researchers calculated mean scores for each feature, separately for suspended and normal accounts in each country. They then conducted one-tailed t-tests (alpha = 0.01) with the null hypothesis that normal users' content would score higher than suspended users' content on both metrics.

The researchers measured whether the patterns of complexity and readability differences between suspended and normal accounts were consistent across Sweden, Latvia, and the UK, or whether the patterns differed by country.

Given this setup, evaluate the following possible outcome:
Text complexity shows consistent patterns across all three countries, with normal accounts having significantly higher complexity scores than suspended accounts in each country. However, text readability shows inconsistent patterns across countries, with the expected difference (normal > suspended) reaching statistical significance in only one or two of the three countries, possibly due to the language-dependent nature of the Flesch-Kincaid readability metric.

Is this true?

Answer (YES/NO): NO